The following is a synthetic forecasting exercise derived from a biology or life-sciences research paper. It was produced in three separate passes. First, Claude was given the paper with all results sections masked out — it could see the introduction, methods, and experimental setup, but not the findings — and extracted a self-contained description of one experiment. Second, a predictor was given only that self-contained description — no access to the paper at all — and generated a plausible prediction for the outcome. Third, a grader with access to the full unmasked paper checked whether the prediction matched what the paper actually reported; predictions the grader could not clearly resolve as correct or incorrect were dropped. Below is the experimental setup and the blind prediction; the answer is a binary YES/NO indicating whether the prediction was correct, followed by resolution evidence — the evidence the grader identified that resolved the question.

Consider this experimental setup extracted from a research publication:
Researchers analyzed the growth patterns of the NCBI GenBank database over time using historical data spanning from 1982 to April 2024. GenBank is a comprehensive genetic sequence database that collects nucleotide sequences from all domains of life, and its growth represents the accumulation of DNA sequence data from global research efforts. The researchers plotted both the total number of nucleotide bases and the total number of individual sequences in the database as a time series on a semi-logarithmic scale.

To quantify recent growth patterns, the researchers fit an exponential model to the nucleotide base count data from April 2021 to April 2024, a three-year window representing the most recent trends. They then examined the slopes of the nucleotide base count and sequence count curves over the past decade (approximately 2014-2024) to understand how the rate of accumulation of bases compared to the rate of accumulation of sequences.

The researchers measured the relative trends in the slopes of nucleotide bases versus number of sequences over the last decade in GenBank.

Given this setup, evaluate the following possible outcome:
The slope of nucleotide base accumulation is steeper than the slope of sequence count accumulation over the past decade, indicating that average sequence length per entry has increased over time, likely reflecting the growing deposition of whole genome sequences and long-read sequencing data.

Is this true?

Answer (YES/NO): YES